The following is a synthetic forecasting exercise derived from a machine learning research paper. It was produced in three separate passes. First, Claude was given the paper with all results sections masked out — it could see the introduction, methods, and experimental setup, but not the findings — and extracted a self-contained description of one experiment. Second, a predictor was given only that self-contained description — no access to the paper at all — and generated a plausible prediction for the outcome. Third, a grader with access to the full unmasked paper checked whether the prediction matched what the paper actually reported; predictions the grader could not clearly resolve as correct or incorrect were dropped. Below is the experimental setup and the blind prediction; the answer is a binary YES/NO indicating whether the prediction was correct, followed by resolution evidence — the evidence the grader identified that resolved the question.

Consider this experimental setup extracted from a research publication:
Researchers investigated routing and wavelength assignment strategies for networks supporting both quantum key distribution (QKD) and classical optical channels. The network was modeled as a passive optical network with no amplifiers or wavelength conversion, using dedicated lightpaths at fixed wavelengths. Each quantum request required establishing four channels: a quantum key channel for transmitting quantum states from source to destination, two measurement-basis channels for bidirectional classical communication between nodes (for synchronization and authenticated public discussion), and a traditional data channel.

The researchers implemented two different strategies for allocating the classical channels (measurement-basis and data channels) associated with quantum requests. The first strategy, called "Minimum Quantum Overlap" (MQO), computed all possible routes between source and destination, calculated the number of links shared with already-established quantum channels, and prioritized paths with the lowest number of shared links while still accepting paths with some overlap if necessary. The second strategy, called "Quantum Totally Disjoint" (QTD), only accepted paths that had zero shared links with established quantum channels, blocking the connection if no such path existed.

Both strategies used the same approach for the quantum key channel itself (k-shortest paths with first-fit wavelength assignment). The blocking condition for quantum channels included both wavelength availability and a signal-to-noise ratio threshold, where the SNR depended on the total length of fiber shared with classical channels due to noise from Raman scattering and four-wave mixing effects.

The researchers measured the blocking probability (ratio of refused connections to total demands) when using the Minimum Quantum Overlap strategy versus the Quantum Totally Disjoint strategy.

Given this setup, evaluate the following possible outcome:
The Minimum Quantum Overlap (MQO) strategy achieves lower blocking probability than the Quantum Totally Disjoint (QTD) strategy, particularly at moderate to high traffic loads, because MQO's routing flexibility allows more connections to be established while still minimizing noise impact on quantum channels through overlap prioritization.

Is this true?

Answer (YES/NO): YES